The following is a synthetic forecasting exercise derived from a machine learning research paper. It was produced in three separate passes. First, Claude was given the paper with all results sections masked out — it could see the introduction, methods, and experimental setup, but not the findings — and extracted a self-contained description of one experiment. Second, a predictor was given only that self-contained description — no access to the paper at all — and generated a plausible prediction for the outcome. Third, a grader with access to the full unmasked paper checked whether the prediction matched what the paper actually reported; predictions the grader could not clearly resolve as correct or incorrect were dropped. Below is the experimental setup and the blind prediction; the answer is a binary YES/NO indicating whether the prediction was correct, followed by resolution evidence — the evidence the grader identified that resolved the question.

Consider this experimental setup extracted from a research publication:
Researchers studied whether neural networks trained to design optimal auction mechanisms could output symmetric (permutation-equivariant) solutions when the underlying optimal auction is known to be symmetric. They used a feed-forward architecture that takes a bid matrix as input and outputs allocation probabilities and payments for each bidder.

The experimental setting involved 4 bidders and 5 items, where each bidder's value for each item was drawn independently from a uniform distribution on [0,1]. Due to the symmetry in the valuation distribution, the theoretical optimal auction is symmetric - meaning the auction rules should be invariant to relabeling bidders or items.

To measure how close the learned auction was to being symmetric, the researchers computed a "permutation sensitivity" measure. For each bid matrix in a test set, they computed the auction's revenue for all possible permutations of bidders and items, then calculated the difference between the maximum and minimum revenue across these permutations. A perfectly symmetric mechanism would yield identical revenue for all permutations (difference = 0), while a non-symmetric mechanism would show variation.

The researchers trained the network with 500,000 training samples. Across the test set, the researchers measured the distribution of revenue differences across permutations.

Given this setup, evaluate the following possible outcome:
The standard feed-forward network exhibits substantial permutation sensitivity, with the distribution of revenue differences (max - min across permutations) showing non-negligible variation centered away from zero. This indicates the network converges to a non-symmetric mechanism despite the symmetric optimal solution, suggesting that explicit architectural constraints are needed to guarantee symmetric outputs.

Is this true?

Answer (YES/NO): YES